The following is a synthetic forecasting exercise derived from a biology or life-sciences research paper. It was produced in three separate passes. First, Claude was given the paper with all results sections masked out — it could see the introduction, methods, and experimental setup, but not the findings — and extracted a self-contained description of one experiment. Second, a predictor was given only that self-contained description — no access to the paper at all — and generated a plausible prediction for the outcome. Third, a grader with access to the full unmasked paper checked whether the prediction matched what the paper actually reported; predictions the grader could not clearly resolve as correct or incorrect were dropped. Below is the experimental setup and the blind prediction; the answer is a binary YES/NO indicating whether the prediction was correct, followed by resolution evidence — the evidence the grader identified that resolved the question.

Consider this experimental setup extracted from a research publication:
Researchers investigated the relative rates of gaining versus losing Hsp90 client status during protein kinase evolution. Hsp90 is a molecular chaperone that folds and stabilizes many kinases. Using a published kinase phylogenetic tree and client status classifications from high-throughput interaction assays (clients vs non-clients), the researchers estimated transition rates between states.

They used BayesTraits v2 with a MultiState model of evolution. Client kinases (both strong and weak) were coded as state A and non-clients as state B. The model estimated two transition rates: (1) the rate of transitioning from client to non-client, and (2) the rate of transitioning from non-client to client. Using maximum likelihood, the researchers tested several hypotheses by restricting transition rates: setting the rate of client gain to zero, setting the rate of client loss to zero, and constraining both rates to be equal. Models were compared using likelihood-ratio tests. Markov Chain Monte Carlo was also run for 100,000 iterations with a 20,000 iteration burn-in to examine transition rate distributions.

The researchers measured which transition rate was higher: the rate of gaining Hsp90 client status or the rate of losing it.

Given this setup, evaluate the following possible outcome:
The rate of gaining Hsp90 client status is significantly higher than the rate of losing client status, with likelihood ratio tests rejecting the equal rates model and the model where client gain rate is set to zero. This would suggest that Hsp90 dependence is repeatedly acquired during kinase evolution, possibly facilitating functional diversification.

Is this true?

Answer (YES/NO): YES